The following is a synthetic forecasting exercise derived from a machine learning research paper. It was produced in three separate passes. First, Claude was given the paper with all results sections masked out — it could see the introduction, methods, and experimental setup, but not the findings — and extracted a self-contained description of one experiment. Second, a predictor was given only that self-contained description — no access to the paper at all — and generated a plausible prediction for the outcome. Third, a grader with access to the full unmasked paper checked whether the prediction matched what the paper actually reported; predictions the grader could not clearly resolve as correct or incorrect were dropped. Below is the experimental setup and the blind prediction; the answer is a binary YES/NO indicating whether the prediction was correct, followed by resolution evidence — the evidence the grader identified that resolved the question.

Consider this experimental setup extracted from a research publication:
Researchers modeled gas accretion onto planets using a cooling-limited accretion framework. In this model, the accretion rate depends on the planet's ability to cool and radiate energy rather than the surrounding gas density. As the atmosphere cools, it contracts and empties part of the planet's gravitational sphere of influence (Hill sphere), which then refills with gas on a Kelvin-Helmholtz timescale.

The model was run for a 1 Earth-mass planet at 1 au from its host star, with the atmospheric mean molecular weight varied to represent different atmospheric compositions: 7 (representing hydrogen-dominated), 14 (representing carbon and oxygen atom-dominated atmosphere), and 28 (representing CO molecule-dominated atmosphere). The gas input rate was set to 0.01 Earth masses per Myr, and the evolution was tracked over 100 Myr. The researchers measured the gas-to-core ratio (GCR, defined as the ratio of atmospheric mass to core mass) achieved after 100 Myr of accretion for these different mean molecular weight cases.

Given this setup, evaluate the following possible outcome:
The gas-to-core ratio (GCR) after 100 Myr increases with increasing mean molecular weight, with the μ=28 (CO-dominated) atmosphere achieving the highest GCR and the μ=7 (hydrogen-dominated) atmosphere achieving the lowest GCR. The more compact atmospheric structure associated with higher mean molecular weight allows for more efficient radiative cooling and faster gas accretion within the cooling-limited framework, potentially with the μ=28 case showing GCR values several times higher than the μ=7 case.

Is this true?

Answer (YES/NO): YES